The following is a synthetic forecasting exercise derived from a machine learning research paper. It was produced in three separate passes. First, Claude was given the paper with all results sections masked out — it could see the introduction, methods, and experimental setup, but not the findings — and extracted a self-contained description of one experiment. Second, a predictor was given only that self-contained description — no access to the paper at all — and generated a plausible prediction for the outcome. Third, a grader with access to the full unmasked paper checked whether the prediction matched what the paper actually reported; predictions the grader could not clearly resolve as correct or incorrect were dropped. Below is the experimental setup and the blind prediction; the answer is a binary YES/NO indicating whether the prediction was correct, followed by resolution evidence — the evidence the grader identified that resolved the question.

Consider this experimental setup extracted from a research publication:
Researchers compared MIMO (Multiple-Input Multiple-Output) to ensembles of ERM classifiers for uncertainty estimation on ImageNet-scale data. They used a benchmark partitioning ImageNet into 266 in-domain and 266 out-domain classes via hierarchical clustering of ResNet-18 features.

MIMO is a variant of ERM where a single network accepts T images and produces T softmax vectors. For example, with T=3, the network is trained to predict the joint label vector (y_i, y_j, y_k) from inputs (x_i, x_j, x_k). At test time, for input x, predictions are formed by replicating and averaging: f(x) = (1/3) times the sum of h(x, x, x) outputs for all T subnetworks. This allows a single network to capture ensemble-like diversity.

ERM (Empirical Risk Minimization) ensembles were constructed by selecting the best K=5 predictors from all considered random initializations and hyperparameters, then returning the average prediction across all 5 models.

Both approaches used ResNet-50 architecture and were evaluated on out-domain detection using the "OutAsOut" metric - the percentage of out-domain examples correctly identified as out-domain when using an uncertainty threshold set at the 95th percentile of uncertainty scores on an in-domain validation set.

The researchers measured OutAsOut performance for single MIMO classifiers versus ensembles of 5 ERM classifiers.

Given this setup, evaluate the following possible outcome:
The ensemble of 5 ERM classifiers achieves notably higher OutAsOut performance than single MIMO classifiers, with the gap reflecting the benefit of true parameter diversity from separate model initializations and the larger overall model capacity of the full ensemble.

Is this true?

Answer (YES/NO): NO